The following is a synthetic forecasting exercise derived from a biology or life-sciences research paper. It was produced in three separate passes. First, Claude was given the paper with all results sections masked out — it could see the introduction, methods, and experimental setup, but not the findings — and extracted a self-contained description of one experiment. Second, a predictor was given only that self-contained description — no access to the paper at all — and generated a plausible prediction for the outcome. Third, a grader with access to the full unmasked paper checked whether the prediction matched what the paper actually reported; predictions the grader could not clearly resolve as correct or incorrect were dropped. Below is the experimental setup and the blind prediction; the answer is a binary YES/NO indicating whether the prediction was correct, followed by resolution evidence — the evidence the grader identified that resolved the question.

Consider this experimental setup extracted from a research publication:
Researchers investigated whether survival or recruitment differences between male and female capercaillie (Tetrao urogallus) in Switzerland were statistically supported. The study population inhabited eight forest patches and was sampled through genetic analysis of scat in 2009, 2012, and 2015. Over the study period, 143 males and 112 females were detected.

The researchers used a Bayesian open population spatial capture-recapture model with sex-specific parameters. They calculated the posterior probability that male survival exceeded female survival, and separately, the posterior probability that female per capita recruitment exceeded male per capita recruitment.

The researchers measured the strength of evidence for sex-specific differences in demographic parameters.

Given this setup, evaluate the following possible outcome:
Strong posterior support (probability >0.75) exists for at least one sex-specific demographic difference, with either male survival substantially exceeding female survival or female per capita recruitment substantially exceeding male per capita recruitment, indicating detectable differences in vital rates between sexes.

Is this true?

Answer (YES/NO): YES